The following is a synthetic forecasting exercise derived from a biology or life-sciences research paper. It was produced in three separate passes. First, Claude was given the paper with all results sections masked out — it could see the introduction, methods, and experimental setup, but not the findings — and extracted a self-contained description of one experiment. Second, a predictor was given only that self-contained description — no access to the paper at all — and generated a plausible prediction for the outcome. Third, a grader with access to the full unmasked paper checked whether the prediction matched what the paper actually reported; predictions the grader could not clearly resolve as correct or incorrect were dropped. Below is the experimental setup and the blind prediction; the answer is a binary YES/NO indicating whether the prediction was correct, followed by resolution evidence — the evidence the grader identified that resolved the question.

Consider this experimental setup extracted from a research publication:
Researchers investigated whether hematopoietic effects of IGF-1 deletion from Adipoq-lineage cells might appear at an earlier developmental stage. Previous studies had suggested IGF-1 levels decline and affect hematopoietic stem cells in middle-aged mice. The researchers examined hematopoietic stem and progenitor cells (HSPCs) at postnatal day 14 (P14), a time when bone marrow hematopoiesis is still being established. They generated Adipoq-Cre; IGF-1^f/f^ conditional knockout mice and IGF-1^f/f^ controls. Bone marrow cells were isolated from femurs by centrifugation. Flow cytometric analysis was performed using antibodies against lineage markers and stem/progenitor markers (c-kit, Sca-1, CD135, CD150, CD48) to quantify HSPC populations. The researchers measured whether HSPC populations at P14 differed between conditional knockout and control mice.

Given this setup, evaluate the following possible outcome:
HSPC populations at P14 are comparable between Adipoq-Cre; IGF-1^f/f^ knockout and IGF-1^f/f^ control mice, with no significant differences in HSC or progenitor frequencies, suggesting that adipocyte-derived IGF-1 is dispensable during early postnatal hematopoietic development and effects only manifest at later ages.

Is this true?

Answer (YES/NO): YES